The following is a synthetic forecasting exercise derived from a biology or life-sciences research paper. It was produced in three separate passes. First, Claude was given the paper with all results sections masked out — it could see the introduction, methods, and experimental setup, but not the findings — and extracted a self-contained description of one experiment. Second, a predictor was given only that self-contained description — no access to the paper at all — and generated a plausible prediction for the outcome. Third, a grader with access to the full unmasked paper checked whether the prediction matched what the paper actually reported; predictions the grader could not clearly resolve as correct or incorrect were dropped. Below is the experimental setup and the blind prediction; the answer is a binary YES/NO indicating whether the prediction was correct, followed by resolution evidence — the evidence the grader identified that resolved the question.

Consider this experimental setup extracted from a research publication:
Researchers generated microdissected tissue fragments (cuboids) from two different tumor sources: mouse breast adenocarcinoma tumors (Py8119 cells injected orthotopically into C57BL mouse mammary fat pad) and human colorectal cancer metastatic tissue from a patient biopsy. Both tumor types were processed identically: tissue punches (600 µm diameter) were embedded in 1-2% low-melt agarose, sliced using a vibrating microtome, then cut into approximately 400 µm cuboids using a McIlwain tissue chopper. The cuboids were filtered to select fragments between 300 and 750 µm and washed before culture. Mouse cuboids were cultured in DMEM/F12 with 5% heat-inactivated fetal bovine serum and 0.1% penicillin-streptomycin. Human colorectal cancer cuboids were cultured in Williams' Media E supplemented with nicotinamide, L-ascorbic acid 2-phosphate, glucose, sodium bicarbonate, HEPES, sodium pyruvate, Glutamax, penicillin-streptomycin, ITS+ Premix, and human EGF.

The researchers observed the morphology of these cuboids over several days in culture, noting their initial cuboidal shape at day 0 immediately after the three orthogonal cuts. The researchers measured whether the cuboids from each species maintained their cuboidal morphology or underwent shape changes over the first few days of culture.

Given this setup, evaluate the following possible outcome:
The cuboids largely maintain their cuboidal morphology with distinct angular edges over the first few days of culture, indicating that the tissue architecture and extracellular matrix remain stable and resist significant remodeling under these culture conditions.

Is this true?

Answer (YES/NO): NO